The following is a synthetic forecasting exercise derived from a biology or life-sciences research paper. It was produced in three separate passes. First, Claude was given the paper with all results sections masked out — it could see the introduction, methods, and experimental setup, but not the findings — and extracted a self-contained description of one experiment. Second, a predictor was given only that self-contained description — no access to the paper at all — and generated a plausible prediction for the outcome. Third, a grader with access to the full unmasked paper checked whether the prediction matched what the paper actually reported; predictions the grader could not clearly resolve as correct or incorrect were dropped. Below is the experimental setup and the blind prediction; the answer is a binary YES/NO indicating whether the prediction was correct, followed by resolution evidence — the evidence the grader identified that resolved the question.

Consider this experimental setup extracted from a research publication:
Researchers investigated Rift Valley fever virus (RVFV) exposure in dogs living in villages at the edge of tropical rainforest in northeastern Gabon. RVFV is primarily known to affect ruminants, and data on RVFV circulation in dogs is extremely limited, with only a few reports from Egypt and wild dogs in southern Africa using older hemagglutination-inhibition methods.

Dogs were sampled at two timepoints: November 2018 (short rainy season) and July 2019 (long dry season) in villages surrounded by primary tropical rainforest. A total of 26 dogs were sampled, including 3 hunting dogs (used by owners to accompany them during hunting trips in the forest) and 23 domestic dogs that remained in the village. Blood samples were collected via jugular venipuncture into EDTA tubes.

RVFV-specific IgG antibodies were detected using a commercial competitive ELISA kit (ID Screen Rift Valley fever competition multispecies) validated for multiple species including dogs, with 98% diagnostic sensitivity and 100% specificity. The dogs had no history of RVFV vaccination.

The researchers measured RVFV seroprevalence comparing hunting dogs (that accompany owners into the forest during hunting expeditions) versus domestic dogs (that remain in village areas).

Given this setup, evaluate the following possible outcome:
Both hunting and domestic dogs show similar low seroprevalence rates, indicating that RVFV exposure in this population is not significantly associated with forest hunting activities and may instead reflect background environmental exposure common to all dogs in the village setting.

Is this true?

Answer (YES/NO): NO